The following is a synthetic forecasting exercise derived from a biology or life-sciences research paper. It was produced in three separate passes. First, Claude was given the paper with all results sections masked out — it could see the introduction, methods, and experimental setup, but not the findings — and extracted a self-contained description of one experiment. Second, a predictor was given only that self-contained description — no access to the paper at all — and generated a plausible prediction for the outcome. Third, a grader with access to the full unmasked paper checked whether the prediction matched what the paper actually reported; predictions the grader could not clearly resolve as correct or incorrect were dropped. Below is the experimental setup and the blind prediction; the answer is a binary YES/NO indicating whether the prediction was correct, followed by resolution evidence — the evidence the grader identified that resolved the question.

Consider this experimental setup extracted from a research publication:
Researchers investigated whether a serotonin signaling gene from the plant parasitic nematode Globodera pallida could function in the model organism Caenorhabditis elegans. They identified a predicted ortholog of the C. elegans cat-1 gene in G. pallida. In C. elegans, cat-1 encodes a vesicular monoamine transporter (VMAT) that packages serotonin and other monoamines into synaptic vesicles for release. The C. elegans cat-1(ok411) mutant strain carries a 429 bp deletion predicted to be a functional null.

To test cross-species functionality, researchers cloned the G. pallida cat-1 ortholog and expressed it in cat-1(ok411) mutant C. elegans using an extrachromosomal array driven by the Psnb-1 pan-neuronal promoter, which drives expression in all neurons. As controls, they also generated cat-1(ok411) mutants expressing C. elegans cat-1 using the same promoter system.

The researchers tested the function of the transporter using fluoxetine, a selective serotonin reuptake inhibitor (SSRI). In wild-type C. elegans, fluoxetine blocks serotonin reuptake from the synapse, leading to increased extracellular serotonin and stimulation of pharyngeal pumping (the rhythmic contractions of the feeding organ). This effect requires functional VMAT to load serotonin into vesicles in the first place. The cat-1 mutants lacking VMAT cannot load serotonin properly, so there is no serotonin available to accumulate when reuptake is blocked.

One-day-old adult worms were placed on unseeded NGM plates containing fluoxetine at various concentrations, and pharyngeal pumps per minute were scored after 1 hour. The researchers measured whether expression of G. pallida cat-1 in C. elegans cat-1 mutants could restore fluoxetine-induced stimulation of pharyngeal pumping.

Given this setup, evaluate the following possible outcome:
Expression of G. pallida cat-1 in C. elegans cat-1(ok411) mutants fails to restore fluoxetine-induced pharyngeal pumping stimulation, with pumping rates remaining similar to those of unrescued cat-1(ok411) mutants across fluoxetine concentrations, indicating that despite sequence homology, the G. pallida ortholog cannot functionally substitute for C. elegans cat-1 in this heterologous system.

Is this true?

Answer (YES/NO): NO